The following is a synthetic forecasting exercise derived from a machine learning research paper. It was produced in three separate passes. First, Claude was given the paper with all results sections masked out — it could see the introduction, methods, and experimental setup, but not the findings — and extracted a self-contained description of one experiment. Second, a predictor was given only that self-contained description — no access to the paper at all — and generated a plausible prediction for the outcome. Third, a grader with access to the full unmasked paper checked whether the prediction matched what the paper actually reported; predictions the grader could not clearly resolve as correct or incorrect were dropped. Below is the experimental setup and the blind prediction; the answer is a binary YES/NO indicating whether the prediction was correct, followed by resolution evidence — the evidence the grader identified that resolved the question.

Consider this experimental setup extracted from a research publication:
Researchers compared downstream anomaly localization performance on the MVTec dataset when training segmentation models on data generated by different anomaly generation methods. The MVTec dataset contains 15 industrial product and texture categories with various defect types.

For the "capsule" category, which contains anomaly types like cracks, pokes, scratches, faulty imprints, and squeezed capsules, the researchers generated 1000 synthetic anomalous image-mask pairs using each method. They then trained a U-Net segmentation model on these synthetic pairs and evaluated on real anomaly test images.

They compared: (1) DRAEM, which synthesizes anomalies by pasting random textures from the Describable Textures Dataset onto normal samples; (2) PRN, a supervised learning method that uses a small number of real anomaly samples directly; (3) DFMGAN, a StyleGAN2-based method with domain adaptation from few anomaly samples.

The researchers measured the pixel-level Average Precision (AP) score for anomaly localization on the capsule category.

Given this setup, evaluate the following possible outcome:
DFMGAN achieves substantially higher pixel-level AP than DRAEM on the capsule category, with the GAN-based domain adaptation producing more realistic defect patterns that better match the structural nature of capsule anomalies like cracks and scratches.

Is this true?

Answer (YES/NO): NO